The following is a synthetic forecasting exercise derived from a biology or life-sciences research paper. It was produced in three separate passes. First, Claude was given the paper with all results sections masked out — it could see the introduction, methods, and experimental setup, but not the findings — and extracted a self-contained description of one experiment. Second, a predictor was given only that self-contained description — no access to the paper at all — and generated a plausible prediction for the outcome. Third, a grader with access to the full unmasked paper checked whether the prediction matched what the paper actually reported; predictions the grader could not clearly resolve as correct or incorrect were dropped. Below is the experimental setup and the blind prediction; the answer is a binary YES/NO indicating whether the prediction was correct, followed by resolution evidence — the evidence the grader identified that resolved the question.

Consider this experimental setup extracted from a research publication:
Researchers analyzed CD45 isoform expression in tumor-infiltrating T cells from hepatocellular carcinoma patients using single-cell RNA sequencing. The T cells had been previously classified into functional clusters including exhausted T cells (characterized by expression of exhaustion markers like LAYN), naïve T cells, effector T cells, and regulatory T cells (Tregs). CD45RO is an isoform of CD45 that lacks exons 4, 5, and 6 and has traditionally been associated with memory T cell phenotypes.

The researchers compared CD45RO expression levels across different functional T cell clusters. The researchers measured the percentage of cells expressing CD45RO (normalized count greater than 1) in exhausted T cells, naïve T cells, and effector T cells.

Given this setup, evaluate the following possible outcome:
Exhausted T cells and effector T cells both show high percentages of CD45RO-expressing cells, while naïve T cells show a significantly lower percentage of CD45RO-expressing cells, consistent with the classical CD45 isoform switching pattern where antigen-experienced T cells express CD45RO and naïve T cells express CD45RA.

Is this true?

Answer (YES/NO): NO